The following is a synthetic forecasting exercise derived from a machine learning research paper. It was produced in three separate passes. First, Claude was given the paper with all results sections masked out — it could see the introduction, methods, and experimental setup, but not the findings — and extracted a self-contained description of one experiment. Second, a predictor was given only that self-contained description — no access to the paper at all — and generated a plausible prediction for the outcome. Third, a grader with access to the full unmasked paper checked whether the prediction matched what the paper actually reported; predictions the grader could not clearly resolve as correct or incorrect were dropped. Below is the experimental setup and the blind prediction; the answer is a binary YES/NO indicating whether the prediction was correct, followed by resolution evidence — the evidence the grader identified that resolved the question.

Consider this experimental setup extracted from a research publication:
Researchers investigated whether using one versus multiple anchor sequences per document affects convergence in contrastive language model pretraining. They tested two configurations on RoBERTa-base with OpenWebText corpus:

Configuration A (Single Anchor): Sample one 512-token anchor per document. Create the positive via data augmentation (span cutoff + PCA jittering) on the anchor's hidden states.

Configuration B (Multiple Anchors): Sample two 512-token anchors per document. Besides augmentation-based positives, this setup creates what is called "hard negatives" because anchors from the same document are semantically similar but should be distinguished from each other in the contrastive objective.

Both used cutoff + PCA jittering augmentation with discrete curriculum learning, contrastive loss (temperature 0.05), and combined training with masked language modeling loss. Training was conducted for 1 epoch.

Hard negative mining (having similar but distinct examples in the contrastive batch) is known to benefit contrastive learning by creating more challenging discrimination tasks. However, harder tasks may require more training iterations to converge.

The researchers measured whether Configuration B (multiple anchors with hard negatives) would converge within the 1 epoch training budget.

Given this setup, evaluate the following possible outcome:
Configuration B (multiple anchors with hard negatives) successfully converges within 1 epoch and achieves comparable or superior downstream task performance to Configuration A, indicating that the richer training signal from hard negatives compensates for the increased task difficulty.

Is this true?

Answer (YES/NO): NO